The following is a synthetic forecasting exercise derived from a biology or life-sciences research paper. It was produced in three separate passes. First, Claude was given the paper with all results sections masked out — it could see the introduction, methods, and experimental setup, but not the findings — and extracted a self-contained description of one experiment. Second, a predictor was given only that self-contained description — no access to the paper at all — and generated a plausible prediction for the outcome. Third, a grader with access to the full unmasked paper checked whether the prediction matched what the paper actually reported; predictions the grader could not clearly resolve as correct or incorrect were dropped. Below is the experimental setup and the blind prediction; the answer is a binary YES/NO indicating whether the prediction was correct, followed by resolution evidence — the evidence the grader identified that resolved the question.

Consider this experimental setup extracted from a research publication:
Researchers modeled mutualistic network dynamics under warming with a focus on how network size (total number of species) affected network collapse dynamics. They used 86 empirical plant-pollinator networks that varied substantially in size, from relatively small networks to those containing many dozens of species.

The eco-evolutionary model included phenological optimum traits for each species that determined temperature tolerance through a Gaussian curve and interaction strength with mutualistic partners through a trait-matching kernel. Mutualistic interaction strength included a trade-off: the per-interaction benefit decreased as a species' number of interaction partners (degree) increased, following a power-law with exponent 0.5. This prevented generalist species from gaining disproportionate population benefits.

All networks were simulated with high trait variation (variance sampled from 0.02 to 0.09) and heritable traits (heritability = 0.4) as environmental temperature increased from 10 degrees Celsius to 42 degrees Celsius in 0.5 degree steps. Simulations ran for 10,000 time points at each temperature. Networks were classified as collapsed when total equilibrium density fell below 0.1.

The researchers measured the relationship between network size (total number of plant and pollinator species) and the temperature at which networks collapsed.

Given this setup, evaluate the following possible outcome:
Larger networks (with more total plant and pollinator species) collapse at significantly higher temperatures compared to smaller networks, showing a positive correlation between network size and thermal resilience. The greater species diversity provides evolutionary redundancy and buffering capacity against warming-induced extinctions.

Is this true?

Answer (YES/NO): YES